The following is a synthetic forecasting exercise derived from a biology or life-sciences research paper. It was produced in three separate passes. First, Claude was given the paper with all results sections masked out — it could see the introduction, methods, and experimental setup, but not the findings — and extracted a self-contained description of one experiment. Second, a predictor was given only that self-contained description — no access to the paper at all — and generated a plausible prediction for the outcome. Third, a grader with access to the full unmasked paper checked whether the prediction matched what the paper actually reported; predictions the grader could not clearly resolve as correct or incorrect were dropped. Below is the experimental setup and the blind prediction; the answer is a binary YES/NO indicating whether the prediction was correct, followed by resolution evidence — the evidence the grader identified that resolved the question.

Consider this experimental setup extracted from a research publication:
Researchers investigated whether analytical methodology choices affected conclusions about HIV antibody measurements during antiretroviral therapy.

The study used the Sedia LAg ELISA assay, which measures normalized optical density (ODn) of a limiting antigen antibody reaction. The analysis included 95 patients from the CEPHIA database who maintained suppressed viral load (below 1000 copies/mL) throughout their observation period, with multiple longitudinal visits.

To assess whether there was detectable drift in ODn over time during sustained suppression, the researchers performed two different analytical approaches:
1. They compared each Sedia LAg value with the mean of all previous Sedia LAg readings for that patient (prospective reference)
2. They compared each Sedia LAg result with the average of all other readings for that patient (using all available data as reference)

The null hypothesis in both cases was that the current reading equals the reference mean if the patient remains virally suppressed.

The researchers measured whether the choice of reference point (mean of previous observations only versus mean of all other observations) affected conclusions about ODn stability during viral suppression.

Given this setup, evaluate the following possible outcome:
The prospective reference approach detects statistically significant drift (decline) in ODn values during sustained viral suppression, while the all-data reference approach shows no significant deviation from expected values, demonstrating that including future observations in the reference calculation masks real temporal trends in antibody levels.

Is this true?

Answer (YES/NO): NO